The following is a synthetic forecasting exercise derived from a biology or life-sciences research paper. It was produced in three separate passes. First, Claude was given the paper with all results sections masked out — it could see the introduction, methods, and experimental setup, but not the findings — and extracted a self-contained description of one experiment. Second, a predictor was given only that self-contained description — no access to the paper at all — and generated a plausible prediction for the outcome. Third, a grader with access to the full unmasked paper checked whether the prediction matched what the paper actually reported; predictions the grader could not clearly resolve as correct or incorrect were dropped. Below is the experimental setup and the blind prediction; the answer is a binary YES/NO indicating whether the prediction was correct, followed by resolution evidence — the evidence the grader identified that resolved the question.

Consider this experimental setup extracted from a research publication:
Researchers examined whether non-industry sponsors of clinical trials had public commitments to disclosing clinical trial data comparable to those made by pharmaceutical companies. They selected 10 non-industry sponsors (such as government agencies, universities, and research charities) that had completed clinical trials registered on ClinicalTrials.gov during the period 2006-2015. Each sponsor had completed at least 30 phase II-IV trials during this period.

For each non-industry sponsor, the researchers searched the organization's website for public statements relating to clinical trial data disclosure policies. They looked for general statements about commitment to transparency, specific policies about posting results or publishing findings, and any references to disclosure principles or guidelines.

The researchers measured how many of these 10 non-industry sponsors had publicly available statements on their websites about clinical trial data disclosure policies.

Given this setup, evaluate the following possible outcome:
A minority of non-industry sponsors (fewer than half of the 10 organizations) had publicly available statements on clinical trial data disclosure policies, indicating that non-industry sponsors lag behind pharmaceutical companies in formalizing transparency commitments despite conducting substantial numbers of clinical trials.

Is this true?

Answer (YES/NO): YES